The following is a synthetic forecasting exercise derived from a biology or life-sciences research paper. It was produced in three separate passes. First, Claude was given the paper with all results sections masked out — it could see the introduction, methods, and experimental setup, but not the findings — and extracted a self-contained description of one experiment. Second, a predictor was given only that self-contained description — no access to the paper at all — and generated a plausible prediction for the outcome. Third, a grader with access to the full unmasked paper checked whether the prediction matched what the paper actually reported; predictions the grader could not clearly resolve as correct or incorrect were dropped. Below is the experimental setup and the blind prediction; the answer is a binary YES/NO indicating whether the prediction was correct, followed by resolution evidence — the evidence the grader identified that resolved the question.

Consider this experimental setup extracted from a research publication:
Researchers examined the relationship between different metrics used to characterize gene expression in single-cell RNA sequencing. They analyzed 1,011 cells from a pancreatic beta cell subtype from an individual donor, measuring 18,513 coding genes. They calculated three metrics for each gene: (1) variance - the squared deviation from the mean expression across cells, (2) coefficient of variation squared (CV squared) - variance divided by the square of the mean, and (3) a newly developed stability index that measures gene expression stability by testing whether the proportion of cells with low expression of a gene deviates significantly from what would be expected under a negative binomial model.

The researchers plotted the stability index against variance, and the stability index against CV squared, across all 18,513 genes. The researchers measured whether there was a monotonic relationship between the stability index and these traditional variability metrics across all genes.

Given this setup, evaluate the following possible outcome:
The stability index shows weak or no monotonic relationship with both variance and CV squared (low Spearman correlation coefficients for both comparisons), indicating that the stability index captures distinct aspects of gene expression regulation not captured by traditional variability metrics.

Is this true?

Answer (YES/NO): YES